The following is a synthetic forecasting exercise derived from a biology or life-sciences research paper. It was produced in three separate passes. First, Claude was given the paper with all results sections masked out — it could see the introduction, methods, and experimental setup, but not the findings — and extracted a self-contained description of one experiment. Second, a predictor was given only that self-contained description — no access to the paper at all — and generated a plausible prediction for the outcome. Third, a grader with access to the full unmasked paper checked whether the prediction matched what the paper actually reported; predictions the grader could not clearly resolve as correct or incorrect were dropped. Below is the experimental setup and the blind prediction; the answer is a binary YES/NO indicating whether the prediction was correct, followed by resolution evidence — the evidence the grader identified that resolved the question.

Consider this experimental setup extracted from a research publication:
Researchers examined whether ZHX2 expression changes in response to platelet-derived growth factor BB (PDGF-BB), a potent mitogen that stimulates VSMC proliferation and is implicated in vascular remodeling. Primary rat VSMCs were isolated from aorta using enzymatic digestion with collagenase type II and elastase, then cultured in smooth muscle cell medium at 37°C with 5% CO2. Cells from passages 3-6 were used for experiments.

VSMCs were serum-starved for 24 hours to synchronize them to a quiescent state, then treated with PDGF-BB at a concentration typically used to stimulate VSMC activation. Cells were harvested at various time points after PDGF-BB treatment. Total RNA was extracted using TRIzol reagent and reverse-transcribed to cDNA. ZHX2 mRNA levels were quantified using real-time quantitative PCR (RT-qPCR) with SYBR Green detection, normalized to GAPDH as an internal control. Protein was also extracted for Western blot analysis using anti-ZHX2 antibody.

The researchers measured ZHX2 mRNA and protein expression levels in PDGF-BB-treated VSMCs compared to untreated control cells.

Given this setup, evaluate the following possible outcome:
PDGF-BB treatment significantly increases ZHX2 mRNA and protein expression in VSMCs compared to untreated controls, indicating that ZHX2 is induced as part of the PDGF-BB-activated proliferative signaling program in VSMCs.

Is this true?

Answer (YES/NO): NO